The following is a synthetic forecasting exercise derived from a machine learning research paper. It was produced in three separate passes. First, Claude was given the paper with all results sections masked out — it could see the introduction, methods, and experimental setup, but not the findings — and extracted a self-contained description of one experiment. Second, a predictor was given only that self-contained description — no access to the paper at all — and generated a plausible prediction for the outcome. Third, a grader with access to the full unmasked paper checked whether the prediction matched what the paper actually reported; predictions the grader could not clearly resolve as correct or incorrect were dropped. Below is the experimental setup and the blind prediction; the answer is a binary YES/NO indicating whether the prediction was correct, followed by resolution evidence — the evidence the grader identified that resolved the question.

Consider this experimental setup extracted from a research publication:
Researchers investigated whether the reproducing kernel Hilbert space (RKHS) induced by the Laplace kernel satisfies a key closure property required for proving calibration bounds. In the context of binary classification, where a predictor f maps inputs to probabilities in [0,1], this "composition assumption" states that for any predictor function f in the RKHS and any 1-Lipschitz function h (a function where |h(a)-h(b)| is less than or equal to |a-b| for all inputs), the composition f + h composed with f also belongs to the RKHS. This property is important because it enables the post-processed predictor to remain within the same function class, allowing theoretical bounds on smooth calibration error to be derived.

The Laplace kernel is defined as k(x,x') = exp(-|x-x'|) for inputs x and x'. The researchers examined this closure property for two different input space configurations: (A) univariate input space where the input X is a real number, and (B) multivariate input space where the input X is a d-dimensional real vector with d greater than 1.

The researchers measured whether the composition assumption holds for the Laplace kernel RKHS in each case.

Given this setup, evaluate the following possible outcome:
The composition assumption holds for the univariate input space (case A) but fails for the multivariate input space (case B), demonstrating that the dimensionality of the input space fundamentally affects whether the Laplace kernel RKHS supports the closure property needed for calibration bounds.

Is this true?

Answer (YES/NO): YES